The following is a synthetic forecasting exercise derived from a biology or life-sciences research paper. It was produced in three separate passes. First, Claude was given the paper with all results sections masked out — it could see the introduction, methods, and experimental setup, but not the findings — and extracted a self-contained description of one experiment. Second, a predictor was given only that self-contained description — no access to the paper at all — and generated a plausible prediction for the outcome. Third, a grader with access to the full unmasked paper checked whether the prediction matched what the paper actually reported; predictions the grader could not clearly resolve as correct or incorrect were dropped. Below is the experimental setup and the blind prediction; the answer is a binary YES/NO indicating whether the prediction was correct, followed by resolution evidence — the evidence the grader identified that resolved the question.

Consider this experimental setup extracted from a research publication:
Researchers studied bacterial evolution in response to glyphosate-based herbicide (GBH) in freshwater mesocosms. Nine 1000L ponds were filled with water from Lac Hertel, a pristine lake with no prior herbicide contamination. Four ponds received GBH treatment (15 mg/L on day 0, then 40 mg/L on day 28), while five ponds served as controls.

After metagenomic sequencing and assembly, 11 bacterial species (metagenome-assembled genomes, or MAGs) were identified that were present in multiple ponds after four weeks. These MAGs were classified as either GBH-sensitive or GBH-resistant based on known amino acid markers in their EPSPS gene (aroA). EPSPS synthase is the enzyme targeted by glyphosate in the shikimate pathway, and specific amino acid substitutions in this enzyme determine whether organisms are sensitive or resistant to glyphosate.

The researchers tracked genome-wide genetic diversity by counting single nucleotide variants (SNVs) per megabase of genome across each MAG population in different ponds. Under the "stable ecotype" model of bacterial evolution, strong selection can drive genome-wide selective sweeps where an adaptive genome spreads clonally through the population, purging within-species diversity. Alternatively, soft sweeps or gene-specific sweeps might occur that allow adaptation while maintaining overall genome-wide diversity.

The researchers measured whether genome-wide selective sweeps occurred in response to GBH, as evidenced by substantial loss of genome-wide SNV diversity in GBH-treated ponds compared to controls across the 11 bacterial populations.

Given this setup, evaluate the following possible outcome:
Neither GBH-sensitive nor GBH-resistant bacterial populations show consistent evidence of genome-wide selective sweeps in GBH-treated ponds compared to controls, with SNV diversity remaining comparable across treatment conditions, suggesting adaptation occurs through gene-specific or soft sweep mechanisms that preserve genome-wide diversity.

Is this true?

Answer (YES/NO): YES